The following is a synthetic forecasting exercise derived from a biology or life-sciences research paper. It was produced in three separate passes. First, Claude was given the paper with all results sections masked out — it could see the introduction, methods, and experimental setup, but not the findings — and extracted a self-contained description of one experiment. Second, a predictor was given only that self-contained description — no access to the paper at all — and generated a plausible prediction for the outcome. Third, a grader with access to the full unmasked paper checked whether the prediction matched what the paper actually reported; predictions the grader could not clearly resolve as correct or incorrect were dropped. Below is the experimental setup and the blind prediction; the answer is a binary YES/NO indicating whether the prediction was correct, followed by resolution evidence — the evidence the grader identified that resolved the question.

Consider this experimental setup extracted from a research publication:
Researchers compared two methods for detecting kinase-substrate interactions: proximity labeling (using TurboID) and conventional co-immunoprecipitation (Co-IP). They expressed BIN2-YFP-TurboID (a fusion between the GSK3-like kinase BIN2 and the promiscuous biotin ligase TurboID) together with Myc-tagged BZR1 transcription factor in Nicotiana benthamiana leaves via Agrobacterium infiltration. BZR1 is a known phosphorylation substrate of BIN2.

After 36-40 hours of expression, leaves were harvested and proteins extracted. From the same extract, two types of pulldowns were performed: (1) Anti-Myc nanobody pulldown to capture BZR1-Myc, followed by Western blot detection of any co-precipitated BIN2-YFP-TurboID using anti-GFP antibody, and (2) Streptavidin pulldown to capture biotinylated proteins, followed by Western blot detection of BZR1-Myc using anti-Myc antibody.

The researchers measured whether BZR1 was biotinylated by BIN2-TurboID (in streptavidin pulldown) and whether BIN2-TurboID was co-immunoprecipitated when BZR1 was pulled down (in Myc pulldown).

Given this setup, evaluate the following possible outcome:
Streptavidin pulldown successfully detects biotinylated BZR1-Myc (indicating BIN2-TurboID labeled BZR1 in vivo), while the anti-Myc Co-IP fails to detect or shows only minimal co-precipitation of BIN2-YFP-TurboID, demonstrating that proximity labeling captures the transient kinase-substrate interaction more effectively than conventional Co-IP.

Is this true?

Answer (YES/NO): NO